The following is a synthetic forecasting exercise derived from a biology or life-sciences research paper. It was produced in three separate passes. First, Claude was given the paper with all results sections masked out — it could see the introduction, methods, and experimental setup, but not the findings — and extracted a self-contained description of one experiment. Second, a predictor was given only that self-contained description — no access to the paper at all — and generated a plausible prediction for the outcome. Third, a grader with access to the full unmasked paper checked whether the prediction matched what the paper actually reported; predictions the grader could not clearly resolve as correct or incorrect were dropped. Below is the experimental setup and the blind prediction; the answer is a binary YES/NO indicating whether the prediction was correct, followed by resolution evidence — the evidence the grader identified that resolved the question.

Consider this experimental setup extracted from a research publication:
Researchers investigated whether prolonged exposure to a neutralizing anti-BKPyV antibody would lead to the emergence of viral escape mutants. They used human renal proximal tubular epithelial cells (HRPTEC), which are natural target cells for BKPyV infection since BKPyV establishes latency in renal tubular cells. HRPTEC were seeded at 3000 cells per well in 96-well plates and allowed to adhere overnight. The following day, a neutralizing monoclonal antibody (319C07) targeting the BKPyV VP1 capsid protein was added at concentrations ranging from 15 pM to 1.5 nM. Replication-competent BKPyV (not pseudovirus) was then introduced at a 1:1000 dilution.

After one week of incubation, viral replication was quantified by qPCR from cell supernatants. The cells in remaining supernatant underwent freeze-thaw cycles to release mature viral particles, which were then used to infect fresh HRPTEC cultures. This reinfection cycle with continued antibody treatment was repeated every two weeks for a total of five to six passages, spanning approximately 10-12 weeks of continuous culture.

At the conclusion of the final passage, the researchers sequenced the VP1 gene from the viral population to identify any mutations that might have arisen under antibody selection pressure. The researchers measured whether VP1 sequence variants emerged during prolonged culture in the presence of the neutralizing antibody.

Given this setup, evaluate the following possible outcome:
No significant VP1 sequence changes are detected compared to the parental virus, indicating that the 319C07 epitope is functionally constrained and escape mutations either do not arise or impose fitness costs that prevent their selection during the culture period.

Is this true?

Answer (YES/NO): YES